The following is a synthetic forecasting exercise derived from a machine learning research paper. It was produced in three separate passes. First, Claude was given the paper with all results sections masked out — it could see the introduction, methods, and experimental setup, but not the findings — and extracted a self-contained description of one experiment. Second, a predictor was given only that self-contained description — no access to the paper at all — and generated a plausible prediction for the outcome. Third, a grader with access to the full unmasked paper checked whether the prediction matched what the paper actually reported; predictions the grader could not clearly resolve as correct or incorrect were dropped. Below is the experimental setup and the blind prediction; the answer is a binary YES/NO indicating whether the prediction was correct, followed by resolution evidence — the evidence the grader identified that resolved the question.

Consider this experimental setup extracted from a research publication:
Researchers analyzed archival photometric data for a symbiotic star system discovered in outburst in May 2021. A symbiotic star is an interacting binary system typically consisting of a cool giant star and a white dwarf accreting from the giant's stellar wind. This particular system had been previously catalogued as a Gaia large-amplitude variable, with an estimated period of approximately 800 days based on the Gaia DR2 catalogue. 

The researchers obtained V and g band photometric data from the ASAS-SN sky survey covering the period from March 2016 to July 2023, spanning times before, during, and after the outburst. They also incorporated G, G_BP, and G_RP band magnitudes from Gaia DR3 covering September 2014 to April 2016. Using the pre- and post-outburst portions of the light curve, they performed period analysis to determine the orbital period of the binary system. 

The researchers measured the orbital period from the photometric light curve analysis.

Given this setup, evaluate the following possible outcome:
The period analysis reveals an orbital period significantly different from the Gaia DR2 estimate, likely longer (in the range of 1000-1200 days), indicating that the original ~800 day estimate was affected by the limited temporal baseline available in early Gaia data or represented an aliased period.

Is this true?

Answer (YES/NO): NO